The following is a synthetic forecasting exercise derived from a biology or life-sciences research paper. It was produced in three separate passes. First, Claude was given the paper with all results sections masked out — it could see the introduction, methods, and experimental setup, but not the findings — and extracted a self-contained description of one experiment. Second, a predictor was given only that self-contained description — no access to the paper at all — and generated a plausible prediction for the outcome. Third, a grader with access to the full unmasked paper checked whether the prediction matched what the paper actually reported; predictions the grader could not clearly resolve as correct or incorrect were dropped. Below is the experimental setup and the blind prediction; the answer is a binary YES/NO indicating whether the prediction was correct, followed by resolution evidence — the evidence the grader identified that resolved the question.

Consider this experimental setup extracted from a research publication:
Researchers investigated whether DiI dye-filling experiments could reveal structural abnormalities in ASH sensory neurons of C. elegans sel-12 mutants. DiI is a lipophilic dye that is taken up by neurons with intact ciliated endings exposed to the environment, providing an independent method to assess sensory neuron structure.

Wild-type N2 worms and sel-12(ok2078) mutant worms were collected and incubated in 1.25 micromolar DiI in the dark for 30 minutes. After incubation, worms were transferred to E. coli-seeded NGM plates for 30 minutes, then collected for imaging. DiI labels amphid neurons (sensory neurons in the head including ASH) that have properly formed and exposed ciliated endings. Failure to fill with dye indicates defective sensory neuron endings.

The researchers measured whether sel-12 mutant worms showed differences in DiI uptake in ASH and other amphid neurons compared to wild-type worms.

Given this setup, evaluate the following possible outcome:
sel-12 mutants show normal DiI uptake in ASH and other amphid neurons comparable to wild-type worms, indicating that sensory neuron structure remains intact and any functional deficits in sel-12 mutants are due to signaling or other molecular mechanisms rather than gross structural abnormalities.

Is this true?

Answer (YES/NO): NO